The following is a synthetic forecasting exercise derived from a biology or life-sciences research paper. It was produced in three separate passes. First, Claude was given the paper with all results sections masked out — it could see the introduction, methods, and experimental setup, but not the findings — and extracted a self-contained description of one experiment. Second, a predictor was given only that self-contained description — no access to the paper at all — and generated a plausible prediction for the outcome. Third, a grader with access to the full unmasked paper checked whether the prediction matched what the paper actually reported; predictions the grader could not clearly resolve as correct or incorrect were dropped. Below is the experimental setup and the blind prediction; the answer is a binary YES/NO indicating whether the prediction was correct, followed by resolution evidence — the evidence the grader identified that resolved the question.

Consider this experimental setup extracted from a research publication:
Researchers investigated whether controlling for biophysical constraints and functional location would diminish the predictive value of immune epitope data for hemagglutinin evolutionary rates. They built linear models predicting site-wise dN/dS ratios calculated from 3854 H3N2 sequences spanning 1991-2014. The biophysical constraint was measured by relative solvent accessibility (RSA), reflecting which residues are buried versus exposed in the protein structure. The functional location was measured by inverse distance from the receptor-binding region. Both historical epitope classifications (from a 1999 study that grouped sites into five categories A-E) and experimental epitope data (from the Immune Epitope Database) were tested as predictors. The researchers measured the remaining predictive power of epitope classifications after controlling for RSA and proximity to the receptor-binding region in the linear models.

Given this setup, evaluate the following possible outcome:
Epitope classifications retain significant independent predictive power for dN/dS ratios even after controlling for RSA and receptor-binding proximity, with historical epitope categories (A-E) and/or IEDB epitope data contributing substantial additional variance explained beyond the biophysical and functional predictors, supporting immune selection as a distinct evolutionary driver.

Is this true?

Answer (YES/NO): NO